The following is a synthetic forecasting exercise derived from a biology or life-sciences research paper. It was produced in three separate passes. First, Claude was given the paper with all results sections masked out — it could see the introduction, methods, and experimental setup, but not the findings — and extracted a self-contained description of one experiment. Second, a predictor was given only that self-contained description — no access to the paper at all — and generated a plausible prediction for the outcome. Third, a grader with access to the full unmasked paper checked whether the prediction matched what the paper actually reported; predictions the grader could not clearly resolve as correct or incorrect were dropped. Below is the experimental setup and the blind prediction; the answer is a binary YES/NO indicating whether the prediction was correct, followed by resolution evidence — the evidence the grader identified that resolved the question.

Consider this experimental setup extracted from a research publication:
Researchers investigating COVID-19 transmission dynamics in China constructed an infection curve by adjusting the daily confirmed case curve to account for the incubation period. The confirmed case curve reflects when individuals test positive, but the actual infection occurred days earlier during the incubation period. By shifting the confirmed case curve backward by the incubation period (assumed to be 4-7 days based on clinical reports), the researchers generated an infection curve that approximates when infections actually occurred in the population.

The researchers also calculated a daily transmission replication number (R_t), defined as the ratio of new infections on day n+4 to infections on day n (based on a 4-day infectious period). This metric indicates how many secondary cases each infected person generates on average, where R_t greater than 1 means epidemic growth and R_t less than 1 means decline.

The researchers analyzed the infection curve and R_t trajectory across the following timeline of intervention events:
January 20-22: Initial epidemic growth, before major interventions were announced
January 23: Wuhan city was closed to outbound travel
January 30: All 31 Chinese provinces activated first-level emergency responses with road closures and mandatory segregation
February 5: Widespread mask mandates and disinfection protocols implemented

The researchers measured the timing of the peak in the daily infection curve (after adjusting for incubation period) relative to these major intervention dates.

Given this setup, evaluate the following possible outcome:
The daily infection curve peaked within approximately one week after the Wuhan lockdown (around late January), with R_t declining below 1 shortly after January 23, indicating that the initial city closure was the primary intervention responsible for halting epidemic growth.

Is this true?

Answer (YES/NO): NO